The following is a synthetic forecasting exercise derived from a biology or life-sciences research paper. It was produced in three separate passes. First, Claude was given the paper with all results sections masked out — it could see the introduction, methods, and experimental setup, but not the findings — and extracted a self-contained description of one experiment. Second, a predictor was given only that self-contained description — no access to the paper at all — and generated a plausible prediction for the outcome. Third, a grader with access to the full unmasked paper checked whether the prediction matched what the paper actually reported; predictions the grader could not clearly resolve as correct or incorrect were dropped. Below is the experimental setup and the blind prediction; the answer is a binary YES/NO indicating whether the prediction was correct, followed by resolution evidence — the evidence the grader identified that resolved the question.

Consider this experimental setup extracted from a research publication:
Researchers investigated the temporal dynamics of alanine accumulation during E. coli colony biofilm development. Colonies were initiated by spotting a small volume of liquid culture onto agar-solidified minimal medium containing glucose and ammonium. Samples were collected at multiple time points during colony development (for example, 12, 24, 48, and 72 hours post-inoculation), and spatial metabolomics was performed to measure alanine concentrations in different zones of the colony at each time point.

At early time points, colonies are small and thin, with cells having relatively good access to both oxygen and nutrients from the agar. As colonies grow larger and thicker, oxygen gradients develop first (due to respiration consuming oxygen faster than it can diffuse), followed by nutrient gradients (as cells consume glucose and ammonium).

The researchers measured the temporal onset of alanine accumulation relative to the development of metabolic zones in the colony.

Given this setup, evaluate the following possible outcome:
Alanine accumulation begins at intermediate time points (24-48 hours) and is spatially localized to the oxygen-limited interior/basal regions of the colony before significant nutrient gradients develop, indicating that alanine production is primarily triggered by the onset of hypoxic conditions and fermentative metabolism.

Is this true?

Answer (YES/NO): YES